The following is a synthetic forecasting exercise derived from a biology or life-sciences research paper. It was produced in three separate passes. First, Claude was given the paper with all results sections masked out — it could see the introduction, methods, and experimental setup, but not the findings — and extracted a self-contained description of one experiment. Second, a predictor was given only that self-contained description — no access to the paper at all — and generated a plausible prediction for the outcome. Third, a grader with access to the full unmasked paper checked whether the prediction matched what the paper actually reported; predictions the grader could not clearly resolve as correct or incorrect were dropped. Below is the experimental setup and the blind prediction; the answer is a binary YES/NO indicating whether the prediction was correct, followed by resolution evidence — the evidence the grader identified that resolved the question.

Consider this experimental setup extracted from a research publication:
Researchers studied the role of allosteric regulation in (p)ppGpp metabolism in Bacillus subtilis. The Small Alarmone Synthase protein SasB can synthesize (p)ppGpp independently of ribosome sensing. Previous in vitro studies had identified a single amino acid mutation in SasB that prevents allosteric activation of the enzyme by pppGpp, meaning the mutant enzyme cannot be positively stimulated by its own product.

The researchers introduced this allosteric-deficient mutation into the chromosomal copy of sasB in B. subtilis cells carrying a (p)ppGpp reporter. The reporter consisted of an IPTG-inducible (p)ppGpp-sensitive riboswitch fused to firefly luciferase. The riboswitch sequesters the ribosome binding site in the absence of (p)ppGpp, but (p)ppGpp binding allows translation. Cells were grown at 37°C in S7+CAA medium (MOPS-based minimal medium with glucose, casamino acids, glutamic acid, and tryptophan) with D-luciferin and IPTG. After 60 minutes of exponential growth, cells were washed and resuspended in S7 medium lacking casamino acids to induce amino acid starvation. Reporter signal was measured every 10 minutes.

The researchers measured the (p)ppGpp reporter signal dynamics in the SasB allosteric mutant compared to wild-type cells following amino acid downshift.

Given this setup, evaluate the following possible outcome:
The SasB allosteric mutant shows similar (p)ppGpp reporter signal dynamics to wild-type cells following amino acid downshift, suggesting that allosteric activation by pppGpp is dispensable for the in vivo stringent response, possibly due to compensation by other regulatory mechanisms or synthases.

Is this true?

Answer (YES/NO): NO